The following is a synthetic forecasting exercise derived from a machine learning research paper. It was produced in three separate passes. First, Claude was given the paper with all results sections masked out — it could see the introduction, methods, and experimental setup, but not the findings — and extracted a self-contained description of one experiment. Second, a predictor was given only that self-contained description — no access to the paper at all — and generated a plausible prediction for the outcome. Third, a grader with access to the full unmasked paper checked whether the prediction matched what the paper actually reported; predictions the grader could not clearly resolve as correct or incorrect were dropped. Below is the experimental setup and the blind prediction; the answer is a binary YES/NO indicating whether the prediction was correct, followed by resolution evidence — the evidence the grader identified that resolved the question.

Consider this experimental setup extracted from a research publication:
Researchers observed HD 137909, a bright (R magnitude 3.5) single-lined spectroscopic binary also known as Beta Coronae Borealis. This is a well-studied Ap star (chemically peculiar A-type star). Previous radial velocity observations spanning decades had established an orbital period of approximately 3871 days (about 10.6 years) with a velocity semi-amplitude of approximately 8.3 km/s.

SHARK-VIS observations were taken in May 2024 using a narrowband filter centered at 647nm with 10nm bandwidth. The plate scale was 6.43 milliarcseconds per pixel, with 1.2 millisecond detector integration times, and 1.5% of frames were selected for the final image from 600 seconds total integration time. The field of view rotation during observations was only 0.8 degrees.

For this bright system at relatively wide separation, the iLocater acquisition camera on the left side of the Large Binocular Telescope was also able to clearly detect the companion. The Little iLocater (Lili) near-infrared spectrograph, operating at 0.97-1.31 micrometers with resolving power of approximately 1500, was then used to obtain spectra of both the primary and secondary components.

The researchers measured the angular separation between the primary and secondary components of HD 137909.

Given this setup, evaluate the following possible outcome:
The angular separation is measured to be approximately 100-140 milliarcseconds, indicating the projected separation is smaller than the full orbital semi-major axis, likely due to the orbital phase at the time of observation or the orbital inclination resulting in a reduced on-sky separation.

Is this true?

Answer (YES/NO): YES